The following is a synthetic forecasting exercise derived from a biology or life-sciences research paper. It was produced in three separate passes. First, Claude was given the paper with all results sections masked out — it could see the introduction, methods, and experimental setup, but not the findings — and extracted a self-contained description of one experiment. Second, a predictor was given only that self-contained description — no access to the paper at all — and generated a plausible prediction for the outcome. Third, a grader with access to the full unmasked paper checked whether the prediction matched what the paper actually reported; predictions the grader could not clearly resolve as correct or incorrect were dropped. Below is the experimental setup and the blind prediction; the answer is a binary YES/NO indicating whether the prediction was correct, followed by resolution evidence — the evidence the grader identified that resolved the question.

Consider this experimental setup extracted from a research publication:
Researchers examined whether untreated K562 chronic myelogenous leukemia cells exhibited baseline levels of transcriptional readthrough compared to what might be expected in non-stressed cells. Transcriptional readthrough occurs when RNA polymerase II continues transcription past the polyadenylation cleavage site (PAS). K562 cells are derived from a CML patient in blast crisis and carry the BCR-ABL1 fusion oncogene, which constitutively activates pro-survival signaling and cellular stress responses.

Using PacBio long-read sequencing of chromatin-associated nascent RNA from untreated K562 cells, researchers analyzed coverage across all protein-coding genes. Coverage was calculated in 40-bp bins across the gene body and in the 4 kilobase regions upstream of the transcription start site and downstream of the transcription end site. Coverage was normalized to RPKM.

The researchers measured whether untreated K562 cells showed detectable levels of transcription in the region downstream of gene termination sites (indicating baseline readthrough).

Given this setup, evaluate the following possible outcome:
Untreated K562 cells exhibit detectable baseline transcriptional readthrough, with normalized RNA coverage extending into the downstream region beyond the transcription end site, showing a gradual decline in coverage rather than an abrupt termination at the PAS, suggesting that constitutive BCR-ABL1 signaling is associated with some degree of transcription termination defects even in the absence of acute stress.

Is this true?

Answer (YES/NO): YES